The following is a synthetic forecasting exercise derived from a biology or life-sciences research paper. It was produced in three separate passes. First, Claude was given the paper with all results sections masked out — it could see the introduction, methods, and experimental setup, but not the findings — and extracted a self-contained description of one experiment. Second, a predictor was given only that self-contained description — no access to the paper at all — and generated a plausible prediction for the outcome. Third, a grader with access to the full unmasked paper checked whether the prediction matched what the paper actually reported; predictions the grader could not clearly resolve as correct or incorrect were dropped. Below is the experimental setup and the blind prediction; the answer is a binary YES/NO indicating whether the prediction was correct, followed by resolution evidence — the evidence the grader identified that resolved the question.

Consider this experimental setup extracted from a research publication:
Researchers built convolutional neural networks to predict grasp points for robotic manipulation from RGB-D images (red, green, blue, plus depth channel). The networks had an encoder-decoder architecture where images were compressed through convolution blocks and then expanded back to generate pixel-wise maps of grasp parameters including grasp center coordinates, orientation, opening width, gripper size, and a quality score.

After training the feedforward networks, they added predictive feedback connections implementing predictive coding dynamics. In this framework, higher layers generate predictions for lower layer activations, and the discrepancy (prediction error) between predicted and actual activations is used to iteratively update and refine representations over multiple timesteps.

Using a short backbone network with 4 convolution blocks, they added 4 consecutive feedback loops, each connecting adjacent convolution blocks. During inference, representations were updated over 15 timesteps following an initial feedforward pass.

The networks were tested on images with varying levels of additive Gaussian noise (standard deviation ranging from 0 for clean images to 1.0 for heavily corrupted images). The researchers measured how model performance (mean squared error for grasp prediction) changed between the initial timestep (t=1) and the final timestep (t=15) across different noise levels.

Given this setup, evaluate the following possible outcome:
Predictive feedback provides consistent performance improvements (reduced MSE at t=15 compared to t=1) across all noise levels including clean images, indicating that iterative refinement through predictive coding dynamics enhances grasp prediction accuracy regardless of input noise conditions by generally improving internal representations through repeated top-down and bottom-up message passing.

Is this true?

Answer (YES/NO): NO